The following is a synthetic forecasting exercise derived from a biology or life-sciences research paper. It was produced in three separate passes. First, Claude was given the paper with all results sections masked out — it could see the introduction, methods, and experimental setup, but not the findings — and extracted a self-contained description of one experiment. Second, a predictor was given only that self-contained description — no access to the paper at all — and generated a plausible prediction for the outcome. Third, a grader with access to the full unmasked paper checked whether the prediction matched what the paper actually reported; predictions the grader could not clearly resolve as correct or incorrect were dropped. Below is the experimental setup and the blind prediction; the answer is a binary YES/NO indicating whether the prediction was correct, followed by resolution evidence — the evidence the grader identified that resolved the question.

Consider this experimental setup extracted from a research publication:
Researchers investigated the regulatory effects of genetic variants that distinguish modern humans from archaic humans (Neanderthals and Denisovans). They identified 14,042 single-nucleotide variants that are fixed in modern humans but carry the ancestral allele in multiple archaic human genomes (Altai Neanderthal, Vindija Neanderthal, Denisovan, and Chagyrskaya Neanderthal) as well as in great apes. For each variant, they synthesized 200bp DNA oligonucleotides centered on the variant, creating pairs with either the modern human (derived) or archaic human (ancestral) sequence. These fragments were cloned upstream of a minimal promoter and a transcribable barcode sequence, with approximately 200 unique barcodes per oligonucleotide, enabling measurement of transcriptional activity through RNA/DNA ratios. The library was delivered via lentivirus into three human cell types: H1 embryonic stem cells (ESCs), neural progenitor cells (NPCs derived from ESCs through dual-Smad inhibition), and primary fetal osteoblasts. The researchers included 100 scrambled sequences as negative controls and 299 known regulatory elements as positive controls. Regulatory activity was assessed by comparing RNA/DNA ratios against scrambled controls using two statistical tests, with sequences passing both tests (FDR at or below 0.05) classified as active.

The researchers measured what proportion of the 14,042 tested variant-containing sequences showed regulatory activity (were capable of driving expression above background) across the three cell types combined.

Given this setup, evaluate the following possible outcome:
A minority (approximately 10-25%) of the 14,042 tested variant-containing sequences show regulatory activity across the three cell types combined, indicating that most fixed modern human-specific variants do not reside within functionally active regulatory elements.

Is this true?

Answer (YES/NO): YES